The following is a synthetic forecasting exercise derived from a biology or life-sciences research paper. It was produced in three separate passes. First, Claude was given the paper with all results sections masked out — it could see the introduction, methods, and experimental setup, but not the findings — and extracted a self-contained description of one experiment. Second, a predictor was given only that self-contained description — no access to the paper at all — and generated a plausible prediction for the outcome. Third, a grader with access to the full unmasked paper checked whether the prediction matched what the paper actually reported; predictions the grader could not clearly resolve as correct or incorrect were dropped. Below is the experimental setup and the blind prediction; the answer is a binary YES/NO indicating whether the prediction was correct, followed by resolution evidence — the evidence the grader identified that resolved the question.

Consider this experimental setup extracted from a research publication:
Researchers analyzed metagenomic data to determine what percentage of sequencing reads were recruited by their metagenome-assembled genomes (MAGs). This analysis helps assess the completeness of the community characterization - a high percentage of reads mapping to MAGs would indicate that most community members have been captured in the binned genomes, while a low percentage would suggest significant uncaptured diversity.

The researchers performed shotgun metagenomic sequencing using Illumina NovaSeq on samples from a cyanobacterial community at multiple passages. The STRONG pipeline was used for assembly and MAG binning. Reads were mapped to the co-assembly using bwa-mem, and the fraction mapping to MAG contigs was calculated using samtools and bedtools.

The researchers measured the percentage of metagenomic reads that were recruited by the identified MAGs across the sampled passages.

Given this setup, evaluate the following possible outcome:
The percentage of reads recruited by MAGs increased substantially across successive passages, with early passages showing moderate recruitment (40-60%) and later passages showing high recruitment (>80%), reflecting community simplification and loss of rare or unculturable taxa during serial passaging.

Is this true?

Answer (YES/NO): NO